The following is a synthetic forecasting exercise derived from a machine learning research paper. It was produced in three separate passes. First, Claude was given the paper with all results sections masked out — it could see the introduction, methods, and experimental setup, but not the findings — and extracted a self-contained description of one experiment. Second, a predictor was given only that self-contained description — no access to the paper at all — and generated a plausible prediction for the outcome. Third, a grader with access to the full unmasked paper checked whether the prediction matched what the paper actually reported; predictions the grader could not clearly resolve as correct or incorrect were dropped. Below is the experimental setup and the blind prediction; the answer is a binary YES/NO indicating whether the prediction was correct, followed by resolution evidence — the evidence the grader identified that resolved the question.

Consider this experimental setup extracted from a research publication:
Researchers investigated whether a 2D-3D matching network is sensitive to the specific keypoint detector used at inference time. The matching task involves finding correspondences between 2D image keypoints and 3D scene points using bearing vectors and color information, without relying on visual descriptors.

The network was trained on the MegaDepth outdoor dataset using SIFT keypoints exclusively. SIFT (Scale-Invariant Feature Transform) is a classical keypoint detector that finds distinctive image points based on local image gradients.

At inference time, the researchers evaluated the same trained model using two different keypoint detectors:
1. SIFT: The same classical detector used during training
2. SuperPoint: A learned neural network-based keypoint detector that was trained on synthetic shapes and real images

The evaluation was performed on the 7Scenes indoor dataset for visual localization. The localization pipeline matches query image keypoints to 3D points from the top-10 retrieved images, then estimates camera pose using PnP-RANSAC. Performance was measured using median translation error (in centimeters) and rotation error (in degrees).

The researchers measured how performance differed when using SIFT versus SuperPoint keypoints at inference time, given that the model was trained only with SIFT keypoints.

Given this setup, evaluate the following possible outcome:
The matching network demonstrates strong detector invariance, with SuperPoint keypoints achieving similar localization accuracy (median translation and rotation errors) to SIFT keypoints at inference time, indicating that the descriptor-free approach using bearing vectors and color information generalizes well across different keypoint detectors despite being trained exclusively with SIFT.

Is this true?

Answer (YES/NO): NO